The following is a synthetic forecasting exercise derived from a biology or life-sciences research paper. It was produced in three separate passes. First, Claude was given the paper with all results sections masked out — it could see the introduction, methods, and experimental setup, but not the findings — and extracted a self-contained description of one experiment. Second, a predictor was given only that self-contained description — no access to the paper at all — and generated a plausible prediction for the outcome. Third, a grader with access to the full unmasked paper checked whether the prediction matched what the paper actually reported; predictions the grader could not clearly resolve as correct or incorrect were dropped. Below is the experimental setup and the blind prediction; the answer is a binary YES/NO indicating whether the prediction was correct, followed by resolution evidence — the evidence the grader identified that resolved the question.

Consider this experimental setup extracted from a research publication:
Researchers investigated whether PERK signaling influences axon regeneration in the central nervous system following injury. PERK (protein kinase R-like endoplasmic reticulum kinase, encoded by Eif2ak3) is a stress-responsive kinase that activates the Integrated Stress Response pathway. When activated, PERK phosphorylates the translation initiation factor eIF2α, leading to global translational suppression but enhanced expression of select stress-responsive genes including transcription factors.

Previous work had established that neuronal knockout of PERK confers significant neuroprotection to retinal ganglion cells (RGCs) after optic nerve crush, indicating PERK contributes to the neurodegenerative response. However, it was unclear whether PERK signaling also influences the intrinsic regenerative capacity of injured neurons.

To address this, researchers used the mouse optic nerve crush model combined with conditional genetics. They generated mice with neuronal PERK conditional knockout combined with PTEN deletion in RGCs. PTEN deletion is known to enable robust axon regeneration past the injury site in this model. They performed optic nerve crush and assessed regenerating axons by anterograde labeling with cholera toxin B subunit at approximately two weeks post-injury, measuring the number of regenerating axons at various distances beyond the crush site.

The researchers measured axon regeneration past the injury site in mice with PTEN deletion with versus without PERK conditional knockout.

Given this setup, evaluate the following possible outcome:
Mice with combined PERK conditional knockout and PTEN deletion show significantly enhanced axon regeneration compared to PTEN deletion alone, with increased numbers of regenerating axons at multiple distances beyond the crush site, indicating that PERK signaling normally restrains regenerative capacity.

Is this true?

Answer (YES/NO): NO